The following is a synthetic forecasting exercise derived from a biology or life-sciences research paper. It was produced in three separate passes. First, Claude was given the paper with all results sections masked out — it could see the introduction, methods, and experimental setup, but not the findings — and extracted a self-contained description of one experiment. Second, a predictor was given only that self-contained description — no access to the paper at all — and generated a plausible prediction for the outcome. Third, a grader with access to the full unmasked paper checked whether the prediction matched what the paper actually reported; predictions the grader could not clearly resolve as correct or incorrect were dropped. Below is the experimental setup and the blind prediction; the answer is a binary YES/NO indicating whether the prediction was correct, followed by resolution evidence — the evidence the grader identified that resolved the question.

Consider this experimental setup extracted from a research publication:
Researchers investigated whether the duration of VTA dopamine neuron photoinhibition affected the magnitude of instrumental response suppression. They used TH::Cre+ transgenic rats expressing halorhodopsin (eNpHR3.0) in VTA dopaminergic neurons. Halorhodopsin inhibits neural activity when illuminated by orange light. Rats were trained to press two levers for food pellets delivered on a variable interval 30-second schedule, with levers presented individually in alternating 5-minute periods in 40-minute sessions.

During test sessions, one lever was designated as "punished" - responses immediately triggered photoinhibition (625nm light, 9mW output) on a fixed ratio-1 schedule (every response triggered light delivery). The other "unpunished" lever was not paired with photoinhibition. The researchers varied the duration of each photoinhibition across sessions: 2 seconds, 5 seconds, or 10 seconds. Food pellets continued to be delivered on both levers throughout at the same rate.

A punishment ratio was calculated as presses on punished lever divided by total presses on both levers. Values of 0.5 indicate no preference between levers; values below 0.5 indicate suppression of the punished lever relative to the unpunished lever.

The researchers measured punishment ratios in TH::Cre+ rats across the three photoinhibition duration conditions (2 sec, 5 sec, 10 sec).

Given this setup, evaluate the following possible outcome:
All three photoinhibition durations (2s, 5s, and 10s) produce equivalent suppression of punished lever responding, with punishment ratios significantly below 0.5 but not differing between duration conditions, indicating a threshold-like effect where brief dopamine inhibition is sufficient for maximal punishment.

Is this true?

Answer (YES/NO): NO